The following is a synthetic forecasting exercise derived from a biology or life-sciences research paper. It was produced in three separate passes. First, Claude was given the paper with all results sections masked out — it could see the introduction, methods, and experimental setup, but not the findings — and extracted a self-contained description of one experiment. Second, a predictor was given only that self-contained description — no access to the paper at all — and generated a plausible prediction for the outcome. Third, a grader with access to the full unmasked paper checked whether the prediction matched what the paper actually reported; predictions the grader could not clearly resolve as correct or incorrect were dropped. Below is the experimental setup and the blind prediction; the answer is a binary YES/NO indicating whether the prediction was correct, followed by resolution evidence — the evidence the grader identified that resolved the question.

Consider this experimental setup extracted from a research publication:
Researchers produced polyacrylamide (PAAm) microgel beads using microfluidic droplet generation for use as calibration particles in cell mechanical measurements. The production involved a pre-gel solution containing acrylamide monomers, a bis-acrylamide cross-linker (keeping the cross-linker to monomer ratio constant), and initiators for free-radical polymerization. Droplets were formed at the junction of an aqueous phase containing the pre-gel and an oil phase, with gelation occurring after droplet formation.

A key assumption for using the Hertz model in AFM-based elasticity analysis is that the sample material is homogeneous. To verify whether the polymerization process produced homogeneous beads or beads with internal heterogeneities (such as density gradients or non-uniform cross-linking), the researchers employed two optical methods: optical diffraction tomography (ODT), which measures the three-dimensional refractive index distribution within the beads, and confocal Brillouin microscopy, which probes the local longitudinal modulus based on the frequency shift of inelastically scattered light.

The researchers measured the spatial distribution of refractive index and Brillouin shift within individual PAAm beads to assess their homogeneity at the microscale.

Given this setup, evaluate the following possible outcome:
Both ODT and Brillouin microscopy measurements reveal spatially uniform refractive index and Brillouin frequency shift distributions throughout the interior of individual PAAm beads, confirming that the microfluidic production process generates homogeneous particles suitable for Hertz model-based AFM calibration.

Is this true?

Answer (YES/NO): YES